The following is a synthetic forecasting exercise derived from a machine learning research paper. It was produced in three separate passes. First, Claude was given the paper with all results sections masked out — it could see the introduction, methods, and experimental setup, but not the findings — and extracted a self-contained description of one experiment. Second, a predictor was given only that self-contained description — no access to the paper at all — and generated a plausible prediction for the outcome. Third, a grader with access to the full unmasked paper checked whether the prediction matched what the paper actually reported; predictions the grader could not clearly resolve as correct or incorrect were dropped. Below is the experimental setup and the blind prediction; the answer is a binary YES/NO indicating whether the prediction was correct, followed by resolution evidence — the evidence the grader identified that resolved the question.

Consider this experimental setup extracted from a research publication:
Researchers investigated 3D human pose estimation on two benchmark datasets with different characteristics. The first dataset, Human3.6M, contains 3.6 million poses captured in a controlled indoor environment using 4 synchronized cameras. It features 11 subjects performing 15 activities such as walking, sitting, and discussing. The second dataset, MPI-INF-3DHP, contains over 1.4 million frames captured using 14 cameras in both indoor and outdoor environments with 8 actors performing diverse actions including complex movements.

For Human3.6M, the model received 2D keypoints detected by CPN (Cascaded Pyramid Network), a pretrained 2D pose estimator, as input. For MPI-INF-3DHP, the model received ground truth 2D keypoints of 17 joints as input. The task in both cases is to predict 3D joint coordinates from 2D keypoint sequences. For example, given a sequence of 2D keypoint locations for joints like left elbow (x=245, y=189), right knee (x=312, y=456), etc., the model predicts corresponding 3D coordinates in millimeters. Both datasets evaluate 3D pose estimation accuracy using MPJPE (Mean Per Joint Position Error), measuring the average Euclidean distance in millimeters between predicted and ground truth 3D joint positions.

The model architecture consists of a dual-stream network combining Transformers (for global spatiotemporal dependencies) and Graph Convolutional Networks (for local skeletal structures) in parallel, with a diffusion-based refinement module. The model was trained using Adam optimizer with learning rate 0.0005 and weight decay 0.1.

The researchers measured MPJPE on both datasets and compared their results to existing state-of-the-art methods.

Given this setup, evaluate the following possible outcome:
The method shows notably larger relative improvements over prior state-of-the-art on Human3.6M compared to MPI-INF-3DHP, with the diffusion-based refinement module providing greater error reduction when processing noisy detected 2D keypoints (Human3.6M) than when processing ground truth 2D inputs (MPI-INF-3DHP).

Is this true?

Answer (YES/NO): NO